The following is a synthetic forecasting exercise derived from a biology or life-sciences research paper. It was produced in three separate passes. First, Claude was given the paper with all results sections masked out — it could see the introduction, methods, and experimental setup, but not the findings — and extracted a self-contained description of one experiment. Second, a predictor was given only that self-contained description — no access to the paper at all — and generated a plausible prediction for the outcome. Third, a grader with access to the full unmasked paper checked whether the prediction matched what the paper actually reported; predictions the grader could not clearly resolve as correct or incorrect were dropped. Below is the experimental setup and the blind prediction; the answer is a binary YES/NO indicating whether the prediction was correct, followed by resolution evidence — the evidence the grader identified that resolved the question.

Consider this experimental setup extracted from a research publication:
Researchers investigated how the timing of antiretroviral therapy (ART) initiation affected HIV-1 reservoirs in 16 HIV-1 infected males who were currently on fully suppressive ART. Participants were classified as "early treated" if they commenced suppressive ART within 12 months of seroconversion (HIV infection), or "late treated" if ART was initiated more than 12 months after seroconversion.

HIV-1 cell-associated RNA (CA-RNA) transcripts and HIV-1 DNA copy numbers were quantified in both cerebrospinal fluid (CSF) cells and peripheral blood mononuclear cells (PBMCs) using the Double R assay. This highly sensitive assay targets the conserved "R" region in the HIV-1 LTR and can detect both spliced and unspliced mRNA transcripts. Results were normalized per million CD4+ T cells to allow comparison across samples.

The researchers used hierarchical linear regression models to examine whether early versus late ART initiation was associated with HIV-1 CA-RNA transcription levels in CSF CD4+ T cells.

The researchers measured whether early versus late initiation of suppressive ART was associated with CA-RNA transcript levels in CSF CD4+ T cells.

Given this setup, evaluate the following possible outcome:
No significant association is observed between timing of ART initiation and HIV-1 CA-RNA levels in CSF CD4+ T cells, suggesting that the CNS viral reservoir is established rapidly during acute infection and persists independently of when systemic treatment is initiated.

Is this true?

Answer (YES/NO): NO